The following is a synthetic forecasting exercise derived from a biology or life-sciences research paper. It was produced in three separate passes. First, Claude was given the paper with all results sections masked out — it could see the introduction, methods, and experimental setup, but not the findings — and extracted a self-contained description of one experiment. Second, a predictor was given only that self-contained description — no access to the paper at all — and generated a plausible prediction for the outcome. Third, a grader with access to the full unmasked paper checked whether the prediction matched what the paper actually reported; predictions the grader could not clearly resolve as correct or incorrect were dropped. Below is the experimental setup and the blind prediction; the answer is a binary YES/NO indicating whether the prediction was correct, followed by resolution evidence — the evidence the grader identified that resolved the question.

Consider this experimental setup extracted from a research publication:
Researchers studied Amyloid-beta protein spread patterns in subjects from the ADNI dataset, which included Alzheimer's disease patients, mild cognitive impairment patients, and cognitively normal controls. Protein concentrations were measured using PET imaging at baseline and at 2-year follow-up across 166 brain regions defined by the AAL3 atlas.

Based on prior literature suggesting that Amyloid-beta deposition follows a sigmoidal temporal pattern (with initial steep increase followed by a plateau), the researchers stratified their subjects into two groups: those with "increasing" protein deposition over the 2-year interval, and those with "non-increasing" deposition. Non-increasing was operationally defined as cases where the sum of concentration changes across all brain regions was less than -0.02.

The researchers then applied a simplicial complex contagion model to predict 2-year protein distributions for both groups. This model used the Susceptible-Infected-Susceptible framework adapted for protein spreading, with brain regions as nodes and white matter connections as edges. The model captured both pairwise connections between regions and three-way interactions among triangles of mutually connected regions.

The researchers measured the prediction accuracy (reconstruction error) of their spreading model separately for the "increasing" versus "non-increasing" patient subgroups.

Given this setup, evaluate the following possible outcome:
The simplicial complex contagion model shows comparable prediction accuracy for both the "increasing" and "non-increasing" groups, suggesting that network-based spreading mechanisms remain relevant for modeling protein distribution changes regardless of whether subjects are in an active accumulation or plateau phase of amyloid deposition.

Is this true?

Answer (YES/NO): NO